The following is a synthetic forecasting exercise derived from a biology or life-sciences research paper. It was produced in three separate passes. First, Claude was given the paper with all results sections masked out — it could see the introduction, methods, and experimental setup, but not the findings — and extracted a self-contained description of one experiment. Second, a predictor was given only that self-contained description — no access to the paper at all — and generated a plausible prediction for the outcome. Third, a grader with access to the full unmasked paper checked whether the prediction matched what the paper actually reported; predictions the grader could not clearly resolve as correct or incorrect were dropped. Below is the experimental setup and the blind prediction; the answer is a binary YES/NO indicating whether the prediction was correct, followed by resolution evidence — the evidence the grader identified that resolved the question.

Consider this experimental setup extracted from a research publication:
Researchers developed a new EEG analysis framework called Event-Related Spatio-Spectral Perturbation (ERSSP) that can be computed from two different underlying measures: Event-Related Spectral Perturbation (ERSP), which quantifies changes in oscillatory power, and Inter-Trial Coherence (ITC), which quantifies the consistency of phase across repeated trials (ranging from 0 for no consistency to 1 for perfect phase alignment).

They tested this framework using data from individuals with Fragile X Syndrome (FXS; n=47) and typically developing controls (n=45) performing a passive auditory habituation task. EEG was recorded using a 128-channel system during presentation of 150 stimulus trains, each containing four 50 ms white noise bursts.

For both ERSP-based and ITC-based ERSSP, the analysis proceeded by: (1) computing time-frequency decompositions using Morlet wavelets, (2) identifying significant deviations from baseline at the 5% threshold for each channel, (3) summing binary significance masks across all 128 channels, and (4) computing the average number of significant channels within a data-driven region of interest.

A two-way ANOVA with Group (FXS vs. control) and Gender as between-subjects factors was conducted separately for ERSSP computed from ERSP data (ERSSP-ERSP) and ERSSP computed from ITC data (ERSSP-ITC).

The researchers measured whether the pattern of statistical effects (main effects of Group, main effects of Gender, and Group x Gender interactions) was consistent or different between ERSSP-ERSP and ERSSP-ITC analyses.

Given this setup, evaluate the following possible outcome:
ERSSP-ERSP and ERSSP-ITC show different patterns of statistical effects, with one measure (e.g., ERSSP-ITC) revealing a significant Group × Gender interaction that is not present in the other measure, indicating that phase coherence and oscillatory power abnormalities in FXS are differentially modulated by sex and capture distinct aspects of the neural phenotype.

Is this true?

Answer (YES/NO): NO